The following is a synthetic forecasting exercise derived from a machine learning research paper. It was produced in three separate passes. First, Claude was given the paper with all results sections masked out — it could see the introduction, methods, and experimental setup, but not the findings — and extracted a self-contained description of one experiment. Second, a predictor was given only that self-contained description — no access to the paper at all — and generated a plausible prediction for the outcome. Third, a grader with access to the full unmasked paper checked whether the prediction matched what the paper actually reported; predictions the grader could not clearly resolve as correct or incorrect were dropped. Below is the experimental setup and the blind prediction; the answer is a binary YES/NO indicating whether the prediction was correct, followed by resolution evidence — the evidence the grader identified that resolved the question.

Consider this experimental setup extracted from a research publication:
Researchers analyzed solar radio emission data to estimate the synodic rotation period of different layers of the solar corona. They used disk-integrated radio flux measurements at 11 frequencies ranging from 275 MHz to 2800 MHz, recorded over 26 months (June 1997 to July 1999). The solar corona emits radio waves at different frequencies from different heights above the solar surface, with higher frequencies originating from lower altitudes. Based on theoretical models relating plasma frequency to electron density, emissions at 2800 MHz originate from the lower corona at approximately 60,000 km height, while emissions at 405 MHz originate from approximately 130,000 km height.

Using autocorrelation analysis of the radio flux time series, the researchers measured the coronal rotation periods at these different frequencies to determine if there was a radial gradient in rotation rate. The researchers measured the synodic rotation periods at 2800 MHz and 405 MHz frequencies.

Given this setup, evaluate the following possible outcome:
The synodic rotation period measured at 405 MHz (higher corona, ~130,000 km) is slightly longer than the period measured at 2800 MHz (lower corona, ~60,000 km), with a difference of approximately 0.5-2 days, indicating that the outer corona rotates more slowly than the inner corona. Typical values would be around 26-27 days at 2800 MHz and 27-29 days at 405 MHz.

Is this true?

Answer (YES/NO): NO